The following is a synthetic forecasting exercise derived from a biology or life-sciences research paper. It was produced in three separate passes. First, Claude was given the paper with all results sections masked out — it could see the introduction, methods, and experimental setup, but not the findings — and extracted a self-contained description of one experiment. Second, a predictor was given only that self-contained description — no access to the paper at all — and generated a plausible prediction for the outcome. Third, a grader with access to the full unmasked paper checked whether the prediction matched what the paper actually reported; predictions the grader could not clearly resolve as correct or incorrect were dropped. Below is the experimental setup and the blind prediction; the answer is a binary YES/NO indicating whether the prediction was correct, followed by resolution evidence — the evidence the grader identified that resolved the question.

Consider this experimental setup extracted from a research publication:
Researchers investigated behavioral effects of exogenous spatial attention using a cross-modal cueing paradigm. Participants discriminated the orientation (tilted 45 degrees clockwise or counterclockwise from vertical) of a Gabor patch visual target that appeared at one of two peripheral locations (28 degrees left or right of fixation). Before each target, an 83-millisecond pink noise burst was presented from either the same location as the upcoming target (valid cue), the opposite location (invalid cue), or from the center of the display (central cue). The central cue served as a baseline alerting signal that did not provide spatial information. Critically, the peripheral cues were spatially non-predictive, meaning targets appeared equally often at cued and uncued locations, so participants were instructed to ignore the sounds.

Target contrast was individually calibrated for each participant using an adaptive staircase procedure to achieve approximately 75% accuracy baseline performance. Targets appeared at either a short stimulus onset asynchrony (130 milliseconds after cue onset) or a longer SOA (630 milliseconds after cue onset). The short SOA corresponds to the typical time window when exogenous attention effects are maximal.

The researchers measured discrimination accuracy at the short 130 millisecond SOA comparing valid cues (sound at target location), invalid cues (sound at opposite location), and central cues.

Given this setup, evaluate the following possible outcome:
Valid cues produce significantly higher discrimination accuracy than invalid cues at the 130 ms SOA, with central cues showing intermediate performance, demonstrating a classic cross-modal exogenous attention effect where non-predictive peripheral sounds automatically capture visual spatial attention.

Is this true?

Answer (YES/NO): NO